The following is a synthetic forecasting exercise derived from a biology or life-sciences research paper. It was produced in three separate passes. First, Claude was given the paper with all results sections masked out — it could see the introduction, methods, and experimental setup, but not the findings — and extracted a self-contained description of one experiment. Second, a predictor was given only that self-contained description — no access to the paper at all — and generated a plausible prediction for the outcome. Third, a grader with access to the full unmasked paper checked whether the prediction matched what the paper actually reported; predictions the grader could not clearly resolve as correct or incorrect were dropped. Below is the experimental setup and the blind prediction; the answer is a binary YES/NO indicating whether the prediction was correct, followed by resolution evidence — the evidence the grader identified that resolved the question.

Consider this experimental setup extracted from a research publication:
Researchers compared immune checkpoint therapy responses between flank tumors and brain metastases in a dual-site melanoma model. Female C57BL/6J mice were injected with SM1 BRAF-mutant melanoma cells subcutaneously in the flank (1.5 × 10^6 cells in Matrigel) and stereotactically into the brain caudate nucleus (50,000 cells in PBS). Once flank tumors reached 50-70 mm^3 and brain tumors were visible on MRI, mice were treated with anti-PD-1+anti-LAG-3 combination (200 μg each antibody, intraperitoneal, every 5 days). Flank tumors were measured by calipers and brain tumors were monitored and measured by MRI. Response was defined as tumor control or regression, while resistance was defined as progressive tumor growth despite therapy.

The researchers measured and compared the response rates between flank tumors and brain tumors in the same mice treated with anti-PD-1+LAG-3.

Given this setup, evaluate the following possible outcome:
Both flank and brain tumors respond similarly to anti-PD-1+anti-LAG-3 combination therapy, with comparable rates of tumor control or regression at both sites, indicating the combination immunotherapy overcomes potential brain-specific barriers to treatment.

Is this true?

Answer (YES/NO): NO